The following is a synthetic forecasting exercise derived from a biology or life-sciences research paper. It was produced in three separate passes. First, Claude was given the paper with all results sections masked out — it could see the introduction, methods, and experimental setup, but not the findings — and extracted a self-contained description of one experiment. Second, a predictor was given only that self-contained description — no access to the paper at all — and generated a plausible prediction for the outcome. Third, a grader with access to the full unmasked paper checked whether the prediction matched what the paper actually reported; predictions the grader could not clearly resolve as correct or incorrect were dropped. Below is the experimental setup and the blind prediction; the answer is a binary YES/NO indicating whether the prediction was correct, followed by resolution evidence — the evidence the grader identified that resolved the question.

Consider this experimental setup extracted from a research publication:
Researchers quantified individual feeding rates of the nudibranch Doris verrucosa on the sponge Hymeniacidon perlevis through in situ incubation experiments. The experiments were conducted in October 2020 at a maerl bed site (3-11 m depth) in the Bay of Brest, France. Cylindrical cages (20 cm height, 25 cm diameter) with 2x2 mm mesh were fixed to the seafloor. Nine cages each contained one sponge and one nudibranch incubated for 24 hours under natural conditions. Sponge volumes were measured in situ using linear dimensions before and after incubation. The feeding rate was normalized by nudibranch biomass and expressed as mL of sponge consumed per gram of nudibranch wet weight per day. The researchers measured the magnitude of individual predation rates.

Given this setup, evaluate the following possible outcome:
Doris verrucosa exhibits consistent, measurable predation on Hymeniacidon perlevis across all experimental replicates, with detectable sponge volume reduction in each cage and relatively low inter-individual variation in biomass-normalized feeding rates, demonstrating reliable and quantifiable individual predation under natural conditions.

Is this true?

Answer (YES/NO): NO